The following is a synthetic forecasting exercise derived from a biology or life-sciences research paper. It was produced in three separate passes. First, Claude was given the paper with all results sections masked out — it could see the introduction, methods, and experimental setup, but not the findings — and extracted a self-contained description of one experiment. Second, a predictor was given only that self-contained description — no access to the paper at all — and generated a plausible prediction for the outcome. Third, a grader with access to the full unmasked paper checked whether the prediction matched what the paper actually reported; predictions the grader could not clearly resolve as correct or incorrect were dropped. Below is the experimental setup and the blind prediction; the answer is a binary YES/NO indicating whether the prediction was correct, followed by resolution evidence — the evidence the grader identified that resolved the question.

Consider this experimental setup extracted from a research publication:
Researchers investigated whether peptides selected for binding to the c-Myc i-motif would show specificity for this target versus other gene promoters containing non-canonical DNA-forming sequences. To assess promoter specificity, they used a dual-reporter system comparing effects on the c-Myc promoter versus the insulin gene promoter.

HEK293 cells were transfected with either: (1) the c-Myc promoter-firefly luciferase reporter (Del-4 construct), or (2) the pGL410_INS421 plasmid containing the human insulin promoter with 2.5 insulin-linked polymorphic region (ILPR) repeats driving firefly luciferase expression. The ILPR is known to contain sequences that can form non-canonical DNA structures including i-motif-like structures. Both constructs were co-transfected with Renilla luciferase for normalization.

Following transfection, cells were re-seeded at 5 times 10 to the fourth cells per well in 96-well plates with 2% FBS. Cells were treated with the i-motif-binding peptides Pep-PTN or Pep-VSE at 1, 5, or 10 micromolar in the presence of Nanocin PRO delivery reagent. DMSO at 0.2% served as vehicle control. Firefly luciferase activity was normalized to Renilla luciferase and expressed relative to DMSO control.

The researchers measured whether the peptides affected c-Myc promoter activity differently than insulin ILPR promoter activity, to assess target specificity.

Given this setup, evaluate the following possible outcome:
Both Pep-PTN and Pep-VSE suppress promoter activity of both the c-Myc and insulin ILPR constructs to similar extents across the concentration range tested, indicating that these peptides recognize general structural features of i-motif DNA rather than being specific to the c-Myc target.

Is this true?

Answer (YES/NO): NO